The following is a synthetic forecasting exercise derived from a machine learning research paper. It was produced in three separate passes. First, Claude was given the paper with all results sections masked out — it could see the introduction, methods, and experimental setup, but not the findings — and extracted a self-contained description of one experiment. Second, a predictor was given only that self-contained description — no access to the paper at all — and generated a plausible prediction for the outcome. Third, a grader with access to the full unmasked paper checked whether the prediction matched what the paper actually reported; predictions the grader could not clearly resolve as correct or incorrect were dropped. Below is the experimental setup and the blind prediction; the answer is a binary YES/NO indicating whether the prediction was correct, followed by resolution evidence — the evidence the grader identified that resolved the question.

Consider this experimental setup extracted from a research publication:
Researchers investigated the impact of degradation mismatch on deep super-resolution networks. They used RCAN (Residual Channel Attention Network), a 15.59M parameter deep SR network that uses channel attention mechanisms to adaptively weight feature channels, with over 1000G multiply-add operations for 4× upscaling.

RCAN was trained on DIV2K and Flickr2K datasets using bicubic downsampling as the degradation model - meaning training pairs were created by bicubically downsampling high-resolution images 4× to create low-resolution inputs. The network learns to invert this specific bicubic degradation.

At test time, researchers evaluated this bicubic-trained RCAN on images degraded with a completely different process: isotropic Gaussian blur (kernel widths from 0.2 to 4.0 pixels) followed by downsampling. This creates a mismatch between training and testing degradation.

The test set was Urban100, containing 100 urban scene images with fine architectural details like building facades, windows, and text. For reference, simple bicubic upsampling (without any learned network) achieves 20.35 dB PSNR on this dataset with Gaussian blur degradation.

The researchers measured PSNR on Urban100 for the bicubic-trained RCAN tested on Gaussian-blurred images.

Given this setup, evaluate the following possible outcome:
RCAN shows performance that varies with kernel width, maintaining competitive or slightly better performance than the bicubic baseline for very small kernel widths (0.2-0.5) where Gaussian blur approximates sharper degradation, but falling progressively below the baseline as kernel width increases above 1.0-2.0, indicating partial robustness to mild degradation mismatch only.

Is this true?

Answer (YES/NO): NO